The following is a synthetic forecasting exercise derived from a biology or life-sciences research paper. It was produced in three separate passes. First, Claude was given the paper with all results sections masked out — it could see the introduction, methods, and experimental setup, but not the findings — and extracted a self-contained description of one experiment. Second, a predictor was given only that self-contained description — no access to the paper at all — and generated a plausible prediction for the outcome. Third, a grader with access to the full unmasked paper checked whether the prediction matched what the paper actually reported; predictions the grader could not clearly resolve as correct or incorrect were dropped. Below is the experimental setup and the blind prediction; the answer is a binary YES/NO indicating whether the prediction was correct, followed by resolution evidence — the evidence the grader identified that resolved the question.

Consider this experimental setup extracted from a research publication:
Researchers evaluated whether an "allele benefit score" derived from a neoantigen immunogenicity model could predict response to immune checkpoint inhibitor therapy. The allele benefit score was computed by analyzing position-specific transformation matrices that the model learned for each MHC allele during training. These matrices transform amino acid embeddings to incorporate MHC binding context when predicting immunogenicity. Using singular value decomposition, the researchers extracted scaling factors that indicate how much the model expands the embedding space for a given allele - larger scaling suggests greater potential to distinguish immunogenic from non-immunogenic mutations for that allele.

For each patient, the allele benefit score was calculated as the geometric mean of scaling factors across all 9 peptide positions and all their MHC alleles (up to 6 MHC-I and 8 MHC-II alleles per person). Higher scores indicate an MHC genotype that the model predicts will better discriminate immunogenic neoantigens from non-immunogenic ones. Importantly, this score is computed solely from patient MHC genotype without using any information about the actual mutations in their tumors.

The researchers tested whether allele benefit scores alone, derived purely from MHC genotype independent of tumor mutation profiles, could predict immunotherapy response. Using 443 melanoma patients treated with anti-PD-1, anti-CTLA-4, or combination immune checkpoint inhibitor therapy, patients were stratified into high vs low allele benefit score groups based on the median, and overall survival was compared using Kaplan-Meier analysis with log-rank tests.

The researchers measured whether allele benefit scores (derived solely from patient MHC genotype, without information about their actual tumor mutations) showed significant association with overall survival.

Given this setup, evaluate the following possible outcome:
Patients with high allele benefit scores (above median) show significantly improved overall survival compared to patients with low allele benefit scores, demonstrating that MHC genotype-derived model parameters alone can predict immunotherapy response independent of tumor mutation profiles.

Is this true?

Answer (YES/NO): YES